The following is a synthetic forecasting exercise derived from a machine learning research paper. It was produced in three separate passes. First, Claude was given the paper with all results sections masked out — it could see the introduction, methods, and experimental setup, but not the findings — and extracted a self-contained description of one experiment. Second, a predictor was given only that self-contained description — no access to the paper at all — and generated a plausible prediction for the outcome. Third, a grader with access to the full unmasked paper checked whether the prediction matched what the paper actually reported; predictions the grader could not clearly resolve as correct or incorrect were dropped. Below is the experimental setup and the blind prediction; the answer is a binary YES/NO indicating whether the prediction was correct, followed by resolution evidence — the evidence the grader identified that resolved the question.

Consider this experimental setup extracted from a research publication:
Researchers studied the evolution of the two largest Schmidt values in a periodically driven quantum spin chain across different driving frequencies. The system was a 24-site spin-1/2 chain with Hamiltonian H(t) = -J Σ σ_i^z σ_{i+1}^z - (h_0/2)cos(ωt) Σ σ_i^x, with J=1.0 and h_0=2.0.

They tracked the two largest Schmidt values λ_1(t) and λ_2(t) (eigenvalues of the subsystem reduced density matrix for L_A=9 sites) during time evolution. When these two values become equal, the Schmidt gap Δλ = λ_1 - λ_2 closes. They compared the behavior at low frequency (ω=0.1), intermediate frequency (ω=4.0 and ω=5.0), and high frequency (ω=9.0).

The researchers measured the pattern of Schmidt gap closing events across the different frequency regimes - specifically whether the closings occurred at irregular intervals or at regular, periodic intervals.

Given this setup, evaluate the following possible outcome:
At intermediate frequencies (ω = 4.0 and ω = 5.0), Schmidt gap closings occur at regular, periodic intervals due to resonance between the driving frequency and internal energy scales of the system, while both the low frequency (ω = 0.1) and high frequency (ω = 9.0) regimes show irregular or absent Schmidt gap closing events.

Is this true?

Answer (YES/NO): NO